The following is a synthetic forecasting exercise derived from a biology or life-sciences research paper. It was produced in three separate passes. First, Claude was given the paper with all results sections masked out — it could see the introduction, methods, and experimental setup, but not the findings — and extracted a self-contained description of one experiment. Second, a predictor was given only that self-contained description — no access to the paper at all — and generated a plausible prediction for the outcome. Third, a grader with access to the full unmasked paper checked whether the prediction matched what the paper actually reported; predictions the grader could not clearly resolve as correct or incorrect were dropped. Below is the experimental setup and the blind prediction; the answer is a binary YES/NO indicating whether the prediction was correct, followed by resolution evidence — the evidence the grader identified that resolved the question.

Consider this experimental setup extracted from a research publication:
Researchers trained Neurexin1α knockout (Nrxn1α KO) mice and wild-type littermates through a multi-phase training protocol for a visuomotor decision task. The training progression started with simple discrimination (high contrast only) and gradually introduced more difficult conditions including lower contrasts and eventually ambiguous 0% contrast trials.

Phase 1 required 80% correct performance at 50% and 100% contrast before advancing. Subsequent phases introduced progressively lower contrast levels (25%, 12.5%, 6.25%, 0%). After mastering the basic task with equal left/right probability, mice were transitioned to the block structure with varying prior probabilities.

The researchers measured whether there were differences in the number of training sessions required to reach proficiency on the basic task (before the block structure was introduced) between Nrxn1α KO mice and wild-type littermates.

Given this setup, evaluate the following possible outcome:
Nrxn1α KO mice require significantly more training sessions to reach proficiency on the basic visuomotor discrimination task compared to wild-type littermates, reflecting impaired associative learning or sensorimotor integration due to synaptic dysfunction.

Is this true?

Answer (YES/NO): NO